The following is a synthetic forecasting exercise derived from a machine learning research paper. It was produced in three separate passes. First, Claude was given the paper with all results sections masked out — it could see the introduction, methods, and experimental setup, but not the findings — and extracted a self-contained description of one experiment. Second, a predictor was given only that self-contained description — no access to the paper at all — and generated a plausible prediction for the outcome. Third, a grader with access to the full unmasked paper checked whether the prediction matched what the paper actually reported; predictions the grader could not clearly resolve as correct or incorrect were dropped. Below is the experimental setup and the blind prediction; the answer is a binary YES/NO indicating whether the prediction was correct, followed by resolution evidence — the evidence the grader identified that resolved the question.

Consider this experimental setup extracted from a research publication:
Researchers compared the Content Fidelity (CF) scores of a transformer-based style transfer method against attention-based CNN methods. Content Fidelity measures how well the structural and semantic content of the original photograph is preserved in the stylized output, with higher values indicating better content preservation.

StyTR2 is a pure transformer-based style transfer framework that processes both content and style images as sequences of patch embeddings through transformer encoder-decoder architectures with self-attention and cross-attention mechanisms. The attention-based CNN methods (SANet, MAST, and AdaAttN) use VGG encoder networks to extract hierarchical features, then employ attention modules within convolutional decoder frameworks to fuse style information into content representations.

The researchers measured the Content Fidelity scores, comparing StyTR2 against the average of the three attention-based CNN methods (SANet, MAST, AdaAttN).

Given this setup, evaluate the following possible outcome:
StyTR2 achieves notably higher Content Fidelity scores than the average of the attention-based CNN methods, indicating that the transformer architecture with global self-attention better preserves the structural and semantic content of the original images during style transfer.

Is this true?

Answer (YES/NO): NO